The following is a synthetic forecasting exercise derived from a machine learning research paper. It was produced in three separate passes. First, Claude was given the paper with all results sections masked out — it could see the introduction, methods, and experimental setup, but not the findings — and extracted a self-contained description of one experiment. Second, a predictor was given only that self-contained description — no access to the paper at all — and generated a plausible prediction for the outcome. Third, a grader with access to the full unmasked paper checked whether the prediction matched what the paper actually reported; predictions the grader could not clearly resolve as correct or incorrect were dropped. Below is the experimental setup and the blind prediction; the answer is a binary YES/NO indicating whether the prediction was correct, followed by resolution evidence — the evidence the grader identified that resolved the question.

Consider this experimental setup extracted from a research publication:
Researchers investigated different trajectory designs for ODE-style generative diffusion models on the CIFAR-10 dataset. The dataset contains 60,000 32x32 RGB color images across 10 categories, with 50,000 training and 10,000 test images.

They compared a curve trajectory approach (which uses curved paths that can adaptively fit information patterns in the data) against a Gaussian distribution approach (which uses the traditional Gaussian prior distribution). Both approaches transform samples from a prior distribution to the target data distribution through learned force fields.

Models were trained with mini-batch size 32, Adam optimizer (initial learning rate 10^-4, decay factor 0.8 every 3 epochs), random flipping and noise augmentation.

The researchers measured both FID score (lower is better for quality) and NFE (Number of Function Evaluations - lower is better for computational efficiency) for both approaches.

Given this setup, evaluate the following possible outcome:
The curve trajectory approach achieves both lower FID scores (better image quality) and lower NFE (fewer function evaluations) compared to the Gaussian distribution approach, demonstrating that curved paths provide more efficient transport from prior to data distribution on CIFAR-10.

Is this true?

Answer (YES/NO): YES